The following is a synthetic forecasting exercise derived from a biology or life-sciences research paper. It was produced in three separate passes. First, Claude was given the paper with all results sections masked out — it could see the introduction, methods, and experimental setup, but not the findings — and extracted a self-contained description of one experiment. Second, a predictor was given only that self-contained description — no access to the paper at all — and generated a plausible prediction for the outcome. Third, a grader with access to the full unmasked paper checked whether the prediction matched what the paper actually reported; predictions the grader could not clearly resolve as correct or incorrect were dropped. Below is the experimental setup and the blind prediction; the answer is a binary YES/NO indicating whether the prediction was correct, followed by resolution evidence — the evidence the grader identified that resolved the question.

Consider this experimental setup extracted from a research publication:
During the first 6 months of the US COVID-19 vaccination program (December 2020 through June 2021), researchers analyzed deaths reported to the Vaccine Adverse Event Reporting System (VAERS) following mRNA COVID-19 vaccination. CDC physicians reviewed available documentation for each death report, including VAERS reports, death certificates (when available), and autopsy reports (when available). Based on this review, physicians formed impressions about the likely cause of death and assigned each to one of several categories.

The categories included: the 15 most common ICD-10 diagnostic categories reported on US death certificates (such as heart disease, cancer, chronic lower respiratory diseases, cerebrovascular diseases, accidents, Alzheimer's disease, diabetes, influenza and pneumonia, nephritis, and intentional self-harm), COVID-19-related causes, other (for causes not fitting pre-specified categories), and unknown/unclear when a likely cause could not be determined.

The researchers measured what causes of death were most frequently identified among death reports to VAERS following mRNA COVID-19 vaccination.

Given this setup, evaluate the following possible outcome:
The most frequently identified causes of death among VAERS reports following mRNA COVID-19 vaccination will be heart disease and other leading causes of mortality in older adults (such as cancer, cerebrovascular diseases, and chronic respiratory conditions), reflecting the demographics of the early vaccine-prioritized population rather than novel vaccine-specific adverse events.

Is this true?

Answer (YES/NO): NO